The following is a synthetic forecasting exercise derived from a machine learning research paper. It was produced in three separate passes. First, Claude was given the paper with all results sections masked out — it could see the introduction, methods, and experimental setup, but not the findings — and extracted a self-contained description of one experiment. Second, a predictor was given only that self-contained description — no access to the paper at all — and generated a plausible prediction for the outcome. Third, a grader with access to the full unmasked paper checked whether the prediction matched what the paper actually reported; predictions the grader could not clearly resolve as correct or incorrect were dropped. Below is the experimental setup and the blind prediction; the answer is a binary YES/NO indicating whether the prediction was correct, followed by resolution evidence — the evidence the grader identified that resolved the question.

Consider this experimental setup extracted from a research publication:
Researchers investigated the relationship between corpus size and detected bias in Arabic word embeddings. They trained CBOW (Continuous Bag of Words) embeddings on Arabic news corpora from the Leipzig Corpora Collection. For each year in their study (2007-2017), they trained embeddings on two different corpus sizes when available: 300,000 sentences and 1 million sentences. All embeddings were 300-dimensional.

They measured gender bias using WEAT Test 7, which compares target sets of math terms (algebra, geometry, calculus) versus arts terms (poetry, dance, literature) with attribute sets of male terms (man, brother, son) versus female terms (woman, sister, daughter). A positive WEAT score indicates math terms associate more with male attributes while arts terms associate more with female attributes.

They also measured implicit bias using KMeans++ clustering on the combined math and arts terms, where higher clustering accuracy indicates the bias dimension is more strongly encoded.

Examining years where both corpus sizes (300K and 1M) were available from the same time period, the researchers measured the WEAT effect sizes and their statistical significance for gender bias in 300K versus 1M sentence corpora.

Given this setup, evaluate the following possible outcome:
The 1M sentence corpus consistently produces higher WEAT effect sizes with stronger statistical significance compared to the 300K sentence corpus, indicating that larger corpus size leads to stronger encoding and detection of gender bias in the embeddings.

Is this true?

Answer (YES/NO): NO